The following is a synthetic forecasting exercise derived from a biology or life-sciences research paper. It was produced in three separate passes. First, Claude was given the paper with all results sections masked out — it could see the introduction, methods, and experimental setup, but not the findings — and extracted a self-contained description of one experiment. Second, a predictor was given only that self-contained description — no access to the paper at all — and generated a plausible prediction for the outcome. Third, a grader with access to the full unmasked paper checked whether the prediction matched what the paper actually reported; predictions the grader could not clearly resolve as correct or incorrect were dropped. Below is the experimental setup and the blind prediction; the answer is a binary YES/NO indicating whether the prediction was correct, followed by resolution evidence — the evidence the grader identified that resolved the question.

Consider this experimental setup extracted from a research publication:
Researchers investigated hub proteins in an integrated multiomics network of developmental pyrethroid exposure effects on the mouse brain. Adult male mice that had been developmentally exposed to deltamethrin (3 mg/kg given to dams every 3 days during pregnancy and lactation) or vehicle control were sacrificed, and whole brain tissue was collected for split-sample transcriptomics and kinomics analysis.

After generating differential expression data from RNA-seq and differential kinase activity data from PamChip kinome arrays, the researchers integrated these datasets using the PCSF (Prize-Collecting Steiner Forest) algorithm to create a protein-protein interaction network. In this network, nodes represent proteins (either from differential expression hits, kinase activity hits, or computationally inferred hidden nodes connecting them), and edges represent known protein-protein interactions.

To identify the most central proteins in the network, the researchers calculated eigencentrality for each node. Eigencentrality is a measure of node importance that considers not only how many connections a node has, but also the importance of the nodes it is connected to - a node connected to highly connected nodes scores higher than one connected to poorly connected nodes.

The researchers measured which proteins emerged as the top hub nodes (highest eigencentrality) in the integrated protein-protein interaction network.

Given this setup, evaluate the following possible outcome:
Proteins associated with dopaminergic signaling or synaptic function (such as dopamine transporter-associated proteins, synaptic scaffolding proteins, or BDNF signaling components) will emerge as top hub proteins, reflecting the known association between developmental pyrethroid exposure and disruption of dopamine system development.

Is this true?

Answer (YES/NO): NO